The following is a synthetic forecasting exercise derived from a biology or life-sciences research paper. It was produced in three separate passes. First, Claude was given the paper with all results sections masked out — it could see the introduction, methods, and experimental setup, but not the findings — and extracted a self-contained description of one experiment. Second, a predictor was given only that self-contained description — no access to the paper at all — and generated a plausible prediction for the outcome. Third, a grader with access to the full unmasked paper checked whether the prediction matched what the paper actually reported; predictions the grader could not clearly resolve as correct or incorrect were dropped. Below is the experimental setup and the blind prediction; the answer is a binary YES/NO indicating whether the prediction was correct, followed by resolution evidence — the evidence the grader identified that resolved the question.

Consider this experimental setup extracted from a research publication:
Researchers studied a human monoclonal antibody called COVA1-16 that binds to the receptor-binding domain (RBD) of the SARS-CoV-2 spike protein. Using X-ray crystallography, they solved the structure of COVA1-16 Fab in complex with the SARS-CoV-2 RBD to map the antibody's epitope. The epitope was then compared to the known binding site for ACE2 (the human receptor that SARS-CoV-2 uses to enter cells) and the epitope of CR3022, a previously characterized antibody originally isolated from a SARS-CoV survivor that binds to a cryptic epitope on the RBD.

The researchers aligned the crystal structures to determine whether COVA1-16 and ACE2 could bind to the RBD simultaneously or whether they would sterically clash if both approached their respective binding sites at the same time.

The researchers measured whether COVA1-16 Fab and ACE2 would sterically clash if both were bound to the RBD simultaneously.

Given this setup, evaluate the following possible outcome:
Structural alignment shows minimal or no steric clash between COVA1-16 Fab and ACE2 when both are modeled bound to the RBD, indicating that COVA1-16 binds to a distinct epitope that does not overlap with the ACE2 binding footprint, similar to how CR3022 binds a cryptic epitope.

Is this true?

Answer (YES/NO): NO